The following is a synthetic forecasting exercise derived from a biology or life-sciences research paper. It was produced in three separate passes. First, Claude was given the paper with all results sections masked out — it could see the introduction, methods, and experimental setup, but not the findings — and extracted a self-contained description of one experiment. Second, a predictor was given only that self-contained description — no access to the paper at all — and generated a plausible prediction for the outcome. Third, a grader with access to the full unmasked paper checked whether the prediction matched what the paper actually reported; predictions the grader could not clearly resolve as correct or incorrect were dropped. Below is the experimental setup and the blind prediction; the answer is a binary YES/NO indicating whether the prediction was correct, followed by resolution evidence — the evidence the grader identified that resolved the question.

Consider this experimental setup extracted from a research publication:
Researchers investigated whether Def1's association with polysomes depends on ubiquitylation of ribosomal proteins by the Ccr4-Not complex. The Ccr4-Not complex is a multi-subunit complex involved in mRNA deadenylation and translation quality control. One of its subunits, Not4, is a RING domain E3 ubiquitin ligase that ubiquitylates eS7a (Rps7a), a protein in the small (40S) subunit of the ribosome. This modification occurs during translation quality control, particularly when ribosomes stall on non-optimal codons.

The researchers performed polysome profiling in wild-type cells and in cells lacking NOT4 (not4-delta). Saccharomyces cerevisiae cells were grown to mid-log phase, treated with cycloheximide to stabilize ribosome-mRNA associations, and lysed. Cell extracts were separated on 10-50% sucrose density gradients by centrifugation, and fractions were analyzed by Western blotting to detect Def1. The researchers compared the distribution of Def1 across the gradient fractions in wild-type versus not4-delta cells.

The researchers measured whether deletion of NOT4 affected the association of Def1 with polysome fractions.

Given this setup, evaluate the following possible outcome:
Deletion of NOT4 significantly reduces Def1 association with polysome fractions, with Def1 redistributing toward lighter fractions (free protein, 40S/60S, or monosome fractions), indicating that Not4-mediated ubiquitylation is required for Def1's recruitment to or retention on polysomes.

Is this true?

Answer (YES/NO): YES